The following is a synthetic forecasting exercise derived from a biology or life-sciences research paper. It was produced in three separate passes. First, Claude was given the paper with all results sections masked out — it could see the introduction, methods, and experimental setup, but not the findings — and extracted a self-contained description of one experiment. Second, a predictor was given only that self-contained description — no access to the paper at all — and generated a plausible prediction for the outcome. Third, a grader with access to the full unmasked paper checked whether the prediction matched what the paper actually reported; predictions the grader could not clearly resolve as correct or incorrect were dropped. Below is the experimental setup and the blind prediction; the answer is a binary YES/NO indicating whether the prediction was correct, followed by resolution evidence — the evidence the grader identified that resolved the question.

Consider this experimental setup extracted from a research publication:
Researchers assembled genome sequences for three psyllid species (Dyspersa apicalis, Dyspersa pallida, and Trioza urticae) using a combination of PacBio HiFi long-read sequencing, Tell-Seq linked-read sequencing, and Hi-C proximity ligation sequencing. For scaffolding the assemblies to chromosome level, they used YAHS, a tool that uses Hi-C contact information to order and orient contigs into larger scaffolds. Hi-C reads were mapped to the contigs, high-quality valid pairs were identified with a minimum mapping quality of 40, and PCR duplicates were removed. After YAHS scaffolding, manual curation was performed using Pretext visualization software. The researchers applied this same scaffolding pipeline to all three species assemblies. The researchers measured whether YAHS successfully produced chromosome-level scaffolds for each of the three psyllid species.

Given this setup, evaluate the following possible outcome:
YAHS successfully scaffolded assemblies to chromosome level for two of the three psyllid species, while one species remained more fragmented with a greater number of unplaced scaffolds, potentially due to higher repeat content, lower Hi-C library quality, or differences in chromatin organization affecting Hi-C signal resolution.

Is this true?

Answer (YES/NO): YES